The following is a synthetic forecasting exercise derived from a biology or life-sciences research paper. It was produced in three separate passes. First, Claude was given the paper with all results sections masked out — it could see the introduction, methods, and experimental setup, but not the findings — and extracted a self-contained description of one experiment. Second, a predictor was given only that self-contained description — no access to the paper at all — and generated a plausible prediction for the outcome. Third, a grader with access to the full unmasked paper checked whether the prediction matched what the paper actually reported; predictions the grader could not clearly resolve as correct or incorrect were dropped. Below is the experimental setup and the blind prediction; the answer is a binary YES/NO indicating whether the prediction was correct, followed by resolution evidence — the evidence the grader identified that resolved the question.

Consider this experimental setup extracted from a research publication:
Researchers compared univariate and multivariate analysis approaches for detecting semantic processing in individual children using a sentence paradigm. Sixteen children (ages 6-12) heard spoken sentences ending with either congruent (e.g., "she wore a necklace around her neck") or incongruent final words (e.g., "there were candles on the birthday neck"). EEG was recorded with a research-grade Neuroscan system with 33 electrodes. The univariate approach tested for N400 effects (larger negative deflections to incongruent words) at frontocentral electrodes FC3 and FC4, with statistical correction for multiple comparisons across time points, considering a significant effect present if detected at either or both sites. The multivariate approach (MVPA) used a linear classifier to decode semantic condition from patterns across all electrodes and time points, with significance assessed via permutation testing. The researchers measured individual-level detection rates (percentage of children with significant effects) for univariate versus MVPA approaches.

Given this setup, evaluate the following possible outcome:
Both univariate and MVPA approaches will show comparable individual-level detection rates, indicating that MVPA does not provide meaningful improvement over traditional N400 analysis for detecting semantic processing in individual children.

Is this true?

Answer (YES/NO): NO